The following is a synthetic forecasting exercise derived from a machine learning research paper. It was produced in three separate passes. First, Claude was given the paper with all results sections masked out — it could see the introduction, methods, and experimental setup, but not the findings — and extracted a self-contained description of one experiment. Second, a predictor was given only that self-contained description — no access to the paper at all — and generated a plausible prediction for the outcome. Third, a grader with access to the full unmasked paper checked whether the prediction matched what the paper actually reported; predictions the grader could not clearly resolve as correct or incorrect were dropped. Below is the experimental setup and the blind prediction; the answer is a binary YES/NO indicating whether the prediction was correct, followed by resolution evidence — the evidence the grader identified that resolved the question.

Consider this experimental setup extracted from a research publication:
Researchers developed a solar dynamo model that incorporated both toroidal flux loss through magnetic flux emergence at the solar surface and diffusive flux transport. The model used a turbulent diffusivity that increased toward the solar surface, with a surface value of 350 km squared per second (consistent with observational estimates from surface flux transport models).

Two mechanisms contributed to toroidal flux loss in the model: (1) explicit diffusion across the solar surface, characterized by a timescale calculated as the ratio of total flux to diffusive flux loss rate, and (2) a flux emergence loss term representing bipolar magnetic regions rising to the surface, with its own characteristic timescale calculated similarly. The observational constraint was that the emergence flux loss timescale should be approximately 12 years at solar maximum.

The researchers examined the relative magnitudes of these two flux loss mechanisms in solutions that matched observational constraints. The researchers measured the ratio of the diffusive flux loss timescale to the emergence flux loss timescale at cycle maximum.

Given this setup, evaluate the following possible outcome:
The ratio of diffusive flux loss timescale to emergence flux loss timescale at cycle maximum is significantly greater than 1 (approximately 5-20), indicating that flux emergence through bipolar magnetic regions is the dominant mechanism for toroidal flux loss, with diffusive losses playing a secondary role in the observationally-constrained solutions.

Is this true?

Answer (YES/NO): YES